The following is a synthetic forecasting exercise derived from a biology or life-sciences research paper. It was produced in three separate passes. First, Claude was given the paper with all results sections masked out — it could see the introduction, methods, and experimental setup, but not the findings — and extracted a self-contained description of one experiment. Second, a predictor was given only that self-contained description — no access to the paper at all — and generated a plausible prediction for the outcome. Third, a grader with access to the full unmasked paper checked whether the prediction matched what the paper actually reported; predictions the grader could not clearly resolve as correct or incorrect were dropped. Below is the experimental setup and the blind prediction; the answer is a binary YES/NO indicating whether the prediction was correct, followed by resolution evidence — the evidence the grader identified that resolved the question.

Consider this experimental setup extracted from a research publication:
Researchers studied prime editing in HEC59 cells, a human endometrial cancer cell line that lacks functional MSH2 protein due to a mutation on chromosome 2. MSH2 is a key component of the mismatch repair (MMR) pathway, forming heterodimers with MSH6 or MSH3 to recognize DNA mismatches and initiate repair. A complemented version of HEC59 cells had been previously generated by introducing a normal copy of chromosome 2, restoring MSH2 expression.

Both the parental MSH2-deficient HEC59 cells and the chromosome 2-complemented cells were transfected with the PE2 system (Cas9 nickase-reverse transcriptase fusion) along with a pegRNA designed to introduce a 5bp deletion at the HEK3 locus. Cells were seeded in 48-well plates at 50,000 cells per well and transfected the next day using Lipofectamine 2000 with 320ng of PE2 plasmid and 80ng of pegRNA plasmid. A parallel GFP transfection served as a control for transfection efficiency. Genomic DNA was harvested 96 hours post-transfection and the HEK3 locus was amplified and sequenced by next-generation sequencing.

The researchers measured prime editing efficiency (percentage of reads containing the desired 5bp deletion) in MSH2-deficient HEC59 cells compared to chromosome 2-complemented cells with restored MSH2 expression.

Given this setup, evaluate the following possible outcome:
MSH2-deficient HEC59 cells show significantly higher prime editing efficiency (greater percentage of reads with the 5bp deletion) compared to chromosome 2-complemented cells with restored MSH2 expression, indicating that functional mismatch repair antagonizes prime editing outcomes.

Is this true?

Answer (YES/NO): YES